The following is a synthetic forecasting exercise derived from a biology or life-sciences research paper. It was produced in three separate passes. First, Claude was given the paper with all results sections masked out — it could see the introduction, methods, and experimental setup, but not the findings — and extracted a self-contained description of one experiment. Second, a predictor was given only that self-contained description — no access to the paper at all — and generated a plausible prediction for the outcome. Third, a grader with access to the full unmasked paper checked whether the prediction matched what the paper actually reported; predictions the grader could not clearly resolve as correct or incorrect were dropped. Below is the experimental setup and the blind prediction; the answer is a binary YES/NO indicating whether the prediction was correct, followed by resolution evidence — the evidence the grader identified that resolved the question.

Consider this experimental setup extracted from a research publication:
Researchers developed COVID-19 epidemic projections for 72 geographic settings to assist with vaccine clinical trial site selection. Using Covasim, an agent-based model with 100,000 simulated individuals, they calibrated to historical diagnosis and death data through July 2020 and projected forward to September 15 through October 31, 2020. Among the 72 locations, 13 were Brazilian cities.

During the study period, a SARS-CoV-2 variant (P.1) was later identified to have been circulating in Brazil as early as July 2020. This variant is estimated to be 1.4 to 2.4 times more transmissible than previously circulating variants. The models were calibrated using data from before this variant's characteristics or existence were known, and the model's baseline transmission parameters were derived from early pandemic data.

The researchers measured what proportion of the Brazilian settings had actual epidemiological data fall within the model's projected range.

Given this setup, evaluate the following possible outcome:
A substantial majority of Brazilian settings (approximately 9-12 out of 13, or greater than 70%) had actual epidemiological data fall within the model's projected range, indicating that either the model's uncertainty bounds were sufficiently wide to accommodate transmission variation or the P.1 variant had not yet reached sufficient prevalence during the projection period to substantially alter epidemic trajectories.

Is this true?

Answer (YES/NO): NO